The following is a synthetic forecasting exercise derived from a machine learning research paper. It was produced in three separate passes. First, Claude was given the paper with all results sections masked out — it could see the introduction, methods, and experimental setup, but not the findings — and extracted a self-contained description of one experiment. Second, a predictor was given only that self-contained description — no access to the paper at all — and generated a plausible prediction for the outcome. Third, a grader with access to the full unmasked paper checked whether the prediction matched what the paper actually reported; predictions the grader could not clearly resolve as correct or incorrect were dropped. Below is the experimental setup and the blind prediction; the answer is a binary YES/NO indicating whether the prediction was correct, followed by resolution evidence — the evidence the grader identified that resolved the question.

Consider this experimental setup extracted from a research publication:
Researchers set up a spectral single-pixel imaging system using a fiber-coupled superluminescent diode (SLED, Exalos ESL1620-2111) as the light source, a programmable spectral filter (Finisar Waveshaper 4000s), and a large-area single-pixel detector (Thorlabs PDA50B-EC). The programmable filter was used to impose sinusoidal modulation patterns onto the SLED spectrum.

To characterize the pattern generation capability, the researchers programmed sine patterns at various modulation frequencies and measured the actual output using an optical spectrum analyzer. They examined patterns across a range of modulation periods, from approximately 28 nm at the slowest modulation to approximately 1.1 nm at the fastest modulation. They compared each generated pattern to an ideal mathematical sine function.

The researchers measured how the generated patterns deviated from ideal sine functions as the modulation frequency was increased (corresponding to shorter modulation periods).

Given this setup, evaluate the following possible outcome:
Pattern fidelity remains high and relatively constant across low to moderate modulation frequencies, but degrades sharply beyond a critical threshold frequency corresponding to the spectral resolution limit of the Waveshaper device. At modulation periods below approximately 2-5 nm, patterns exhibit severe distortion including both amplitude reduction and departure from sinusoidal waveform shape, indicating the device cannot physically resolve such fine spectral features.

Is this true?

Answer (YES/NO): NO